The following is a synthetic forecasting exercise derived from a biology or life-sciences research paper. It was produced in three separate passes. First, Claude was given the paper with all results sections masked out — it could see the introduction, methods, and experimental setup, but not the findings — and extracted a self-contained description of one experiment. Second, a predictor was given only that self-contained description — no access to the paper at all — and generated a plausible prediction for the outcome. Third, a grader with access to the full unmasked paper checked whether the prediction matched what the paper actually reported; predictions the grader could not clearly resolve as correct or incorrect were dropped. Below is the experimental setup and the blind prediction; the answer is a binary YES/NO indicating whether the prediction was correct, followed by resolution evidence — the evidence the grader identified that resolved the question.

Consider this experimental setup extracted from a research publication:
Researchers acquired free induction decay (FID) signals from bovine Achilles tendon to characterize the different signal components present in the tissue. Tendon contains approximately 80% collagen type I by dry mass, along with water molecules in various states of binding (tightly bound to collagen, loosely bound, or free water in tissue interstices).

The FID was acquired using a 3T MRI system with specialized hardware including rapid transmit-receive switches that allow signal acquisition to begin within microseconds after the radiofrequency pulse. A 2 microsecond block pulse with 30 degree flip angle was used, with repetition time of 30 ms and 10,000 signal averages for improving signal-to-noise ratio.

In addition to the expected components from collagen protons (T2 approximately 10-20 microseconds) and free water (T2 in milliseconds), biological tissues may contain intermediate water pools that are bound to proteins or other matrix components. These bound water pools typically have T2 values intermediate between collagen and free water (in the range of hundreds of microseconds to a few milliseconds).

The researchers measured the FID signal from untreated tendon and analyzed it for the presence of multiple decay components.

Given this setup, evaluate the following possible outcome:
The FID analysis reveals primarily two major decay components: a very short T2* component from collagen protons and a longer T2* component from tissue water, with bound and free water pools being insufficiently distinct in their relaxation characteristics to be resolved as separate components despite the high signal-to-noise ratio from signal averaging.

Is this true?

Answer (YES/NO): NO